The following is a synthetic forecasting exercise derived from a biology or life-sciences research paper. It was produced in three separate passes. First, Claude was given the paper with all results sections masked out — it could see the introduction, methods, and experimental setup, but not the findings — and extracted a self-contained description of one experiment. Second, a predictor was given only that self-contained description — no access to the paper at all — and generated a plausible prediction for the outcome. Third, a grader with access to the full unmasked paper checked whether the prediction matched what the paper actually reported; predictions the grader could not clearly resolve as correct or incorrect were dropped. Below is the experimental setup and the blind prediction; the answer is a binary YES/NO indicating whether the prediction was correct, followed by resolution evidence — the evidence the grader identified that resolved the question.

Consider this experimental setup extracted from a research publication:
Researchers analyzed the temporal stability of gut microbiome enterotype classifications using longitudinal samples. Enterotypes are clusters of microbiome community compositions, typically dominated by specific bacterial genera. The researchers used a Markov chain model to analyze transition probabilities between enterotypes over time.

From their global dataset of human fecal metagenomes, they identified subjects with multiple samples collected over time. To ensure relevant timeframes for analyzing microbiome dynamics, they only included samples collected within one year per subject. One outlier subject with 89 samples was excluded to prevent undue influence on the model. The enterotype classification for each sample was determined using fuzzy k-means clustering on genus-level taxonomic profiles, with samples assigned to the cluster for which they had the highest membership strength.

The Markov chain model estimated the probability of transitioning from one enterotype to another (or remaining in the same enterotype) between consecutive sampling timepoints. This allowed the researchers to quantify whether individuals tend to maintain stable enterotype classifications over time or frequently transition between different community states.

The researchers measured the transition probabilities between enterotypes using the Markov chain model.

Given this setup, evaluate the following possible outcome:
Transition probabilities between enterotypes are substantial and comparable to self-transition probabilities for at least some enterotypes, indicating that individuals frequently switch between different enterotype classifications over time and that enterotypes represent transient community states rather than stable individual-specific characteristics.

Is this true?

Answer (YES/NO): NO